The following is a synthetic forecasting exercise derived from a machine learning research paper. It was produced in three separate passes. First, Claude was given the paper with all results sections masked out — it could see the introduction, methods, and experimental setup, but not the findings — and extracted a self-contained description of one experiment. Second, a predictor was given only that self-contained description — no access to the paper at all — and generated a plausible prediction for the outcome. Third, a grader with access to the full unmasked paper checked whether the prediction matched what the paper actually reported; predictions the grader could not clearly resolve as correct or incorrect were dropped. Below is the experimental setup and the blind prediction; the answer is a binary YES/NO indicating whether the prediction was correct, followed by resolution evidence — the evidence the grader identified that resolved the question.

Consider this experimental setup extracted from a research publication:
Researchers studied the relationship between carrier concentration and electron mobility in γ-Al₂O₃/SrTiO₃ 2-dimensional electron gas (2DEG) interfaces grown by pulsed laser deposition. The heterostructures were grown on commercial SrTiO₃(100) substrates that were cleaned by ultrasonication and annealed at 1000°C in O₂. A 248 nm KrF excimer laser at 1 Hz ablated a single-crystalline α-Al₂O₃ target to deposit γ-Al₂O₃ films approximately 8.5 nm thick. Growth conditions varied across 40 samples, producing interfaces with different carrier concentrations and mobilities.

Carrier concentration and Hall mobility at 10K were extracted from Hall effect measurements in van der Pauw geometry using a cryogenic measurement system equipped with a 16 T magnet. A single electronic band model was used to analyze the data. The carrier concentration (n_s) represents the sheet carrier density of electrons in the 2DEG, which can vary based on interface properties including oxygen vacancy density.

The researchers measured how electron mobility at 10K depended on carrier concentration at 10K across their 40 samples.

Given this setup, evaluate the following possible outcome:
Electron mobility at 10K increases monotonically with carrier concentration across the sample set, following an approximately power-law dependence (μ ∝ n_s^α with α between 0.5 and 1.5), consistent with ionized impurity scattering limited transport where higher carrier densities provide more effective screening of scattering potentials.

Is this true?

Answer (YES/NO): NO